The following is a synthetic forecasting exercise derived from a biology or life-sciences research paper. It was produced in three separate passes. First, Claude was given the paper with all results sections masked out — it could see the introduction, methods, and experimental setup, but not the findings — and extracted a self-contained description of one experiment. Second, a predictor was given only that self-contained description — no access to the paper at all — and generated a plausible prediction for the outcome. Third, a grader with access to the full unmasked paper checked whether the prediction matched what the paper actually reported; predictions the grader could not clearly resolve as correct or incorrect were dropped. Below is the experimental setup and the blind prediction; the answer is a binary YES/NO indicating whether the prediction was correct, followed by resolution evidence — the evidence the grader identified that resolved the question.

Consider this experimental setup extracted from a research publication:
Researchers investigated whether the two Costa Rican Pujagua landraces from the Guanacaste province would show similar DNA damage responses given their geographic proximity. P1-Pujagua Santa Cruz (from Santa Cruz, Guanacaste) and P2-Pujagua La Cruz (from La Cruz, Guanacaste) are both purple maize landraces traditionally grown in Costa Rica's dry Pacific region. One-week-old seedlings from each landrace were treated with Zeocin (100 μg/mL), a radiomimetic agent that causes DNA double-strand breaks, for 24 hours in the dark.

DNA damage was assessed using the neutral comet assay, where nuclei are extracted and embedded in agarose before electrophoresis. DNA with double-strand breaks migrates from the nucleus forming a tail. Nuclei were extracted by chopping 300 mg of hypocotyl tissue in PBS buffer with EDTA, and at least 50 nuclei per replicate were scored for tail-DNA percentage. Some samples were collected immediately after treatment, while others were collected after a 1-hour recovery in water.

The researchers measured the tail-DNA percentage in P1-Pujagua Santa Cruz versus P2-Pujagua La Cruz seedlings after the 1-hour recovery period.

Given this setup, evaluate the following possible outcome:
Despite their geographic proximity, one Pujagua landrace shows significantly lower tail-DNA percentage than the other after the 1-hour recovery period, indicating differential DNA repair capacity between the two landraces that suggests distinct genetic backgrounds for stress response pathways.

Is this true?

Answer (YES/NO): NO